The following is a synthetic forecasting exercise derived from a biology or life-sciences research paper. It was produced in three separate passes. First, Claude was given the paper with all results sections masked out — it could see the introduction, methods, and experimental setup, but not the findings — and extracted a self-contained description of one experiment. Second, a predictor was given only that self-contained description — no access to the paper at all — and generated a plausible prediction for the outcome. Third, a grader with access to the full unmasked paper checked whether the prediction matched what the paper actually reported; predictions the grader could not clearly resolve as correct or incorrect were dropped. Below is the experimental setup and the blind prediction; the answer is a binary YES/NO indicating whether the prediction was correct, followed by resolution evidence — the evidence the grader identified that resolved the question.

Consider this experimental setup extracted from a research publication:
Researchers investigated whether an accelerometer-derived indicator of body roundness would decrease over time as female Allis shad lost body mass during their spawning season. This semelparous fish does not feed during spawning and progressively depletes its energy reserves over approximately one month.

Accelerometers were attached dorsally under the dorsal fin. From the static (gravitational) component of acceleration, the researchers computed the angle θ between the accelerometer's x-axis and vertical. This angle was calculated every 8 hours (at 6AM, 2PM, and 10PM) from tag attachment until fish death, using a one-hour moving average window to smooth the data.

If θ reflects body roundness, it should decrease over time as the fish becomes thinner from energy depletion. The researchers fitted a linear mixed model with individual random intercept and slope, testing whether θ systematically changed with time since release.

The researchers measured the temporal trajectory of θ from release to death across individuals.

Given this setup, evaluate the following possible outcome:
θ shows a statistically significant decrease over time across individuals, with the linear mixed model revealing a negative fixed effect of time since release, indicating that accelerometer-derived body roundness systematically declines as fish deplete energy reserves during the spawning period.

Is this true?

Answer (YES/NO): YES